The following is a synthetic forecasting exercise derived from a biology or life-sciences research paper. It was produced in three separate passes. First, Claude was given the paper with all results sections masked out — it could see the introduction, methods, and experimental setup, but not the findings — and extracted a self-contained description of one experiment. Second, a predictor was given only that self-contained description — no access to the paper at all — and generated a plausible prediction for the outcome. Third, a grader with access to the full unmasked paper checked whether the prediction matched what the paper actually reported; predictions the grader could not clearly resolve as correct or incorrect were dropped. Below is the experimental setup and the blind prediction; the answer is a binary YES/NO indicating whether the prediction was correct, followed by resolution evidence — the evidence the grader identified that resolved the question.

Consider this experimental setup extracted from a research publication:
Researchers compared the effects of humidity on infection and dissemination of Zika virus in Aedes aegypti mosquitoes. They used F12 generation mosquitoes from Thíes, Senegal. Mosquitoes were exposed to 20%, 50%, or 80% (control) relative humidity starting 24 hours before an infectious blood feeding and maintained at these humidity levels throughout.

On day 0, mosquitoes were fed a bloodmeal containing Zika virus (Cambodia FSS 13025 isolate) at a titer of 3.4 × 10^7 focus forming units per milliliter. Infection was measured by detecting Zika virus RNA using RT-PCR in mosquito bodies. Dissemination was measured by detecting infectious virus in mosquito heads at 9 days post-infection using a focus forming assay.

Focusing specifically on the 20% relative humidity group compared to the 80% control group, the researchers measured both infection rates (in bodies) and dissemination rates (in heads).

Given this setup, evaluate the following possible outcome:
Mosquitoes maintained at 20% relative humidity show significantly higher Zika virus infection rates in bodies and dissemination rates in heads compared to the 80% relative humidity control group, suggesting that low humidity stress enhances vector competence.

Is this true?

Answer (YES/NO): NO